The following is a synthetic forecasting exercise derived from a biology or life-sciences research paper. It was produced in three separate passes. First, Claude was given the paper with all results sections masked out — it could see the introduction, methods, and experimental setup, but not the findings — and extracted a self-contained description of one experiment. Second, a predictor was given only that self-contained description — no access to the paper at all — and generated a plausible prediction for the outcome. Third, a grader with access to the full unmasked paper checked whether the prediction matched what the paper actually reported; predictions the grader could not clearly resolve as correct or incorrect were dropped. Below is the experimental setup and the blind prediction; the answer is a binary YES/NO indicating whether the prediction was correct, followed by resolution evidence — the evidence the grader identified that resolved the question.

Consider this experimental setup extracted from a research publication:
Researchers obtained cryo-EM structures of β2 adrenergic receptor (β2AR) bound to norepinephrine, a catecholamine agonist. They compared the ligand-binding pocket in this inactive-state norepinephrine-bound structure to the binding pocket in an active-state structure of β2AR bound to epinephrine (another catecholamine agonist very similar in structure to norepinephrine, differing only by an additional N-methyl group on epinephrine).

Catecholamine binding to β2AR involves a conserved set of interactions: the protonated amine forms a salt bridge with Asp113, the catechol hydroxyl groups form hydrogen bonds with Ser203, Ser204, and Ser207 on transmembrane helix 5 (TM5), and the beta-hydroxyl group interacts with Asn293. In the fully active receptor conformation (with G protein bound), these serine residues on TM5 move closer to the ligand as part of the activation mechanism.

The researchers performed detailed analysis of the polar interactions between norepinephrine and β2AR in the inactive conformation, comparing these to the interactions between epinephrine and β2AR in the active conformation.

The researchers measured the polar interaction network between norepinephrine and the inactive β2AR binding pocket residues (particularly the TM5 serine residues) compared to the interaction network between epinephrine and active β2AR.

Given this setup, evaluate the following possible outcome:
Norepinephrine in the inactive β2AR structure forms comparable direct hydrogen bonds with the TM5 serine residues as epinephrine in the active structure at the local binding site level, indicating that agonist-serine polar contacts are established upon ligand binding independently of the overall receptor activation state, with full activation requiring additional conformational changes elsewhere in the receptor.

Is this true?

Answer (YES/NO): NO